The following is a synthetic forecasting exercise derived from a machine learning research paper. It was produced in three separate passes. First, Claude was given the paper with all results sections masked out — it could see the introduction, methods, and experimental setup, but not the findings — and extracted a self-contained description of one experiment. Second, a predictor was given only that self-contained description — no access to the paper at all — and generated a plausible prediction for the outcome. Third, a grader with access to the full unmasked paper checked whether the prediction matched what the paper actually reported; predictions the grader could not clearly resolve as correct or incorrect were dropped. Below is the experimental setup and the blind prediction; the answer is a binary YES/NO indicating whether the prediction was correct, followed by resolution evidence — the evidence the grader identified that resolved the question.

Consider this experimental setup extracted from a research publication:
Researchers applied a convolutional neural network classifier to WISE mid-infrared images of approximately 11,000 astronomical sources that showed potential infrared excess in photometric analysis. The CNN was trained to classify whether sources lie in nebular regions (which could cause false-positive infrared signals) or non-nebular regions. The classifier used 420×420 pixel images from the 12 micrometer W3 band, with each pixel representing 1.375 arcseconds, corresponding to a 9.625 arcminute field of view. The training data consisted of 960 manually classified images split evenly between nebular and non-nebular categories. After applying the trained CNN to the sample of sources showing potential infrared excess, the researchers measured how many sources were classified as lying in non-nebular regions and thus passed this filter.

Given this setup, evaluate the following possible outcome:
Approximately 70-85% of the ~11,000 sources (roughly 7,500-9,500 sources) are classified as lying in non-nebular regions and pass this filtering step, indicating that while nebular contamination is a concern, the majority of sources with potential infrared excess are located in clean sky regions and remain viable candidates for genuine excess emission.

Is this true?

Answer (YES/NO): NO